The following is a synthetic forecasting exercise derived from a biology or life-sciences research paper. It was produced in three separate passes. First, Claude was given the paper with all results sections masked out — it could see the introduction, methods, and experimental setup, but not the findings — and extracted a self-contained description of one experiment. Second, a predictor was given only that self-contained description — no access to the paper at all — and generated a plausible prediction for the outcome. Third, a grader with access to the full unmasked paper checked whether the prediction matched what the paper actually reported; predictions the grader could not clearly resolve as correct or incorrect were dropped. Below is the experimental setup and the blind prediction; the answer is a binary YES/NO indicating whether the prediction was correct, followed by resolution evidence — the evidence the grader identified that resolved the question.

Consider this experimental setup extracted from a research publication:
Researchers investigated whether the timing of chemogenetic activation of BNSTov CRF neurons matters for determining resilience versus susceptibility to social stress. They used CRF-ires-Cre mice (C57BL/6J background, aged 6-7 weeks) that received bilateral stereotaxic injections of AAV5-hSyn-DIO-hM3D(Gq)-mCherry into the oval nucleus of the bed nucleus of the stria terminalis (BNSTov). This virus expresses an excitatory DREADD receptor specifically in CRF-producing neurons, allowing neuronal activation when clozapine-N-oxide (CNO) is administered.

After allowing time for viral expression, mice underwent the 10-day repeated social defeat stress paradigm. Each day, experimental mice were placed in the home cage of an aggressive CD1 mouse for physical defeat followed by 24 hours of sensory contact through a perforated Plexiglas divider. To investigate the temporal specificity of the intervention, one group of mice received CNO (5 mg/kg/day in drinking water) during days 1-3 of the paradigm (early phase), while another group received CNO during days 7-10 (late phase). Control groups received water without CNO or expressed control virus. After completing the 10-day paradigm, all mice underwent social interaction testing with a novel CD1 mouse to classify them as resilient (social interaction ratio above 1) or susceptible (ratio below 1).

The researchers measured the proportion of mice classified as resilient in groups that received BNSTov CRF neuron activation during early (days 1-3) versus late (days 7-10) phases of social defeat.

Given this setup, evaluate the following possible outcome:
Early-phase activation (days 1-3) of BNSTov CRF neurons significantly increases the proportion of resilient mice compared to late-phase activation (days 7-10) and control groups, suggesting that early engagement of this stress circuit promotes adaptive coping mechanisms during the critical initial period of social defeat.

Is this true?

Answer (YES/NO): NO